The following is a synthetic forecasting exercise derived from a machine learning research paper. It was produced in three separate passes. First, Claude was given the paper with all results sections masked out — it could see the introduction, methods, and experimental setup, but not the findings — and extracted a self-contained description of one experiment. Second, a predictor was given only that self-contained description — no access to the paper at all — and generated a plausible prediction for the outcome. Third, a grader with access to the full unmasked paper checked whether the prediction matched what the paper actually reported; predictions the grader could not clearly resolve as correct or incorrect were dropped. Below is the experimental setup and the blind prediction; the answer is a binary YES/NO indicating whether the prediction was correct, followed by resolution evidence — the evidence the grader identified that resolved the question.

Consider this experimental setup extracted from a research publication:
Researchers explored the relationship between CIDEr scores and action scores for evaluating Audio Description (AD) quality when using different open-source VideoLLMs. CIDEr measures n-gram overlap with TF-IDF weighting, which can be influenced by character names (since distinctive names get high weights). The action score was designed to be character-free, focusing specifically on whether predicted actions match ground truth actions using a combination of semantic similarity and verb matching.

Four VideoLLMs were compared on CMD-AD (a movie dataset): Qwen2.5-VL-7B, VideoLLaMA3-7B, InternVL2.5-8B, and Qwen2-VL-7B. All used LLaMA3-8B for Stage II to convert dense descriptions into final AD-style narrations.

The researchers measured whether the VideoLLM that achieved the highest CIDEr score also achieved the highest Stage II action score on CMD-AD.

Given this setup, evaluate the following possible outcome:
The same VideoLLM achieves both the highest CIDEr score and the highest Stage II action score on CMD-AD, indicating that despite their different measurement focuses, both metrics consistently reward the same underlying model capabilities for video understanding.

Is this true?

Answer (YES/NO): YES